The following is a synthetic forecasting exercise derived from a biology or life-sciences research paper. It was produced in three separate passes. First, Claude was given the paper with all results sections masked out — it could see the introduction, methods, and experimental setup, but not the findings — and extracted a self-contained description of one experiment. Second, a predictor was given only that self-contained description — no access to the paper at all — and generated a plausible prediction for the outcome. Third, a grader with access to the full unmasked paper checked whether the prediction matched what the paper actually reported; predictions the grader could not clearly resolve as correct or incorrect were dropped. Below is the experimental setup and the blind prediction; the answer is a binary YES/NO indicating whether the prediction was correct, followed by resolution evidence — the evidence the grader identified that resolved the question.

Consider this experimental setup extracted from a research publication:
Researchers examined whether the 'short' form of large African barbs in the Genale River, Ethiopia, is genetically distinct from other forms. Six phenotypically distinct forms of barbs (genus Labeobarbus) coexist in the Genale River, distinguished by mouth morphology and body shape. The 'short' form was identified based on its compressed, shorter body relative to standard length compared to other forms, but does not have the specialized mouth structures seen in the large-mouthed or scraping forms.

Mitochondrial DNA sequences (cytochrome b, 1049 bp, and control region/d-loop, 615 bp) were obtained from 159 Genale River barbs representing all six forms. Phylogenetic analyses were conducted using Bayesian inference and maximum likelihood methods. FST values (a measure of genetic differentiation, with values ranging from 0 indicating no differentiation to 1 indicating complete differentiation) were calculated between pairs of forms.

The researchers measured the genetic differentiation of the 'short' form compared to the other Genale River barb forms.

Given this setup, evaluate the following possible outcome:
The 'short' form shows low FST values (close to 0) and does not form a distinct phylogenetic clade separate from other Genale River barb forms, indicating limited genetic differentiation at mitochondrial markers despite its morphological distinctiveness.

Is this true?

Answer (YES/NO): YES